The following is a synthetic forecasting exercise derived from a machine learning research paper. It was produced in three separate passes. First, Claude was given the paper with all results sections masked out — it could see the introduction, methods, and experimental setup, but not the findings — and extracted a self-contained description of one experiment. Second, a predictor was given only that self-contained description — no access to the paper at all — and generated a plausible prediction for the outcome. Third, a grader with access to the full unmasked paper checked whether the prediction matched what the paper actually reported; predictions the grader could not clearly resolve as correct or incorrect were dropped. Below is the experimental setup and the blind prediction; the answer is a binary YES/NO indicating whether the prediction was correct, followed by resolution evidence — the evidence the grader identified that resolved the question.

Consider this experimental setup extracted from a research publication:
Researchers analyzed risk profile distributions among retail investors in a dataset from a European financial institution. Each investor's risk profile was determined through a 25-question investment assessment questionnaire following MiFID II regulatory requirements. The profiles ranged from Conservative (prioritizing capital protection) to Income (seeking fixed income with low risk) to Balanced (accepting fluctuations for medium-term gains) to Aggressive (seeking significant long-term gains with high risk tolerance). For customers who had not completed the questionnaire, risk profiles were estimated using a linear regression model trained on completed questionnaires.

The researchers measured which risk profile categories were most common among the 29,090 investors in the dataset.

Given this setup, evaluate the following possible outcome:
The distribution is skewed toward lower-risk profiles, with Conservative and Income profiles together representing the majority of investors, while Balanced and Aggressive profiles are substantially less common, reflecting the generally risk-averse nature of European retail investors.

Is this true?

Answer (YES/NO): NO